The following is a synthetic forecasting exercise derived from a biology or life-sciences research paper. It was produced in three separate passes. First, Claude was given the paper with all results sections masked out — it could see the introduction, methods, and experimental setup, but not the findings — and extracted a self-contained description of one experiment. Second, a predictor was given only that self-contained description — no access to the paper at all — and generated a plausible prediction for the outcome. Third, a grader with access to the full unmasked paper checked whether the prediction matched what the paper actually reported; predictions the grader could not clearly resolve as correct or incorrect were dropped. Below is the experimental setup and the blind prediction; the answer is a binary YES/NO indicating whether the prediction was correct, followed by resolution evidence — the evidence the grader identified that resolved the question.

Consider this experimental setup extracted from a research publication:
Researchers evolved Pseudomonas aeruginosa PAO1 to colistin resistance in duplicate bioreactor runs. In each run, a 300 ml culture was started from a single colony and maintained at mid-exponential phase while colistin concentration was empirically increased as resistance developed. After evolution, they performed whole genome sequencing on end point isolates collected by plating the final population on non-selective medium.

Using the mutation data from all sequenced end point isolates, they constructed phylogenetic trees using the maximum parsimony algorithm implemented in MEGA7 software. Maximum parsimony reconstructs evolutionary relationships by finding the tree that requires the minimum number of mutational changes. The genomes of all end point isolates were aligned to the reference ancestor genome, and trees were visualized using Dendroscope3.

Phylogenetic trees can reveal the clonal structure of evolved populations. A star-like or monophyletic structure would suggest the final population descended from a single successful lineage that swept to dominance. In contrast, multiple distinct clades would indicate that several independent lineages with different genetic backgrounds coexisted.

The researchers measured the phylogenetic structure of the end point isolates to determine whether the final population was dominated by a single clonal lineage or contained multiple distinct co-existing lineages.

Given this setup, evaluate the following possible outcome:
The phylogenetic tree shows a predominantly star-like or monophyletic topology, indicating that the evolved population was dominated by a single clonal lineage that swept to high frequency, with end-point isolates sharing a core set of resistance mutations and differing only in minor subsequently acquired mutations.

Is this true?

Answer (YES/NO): NO